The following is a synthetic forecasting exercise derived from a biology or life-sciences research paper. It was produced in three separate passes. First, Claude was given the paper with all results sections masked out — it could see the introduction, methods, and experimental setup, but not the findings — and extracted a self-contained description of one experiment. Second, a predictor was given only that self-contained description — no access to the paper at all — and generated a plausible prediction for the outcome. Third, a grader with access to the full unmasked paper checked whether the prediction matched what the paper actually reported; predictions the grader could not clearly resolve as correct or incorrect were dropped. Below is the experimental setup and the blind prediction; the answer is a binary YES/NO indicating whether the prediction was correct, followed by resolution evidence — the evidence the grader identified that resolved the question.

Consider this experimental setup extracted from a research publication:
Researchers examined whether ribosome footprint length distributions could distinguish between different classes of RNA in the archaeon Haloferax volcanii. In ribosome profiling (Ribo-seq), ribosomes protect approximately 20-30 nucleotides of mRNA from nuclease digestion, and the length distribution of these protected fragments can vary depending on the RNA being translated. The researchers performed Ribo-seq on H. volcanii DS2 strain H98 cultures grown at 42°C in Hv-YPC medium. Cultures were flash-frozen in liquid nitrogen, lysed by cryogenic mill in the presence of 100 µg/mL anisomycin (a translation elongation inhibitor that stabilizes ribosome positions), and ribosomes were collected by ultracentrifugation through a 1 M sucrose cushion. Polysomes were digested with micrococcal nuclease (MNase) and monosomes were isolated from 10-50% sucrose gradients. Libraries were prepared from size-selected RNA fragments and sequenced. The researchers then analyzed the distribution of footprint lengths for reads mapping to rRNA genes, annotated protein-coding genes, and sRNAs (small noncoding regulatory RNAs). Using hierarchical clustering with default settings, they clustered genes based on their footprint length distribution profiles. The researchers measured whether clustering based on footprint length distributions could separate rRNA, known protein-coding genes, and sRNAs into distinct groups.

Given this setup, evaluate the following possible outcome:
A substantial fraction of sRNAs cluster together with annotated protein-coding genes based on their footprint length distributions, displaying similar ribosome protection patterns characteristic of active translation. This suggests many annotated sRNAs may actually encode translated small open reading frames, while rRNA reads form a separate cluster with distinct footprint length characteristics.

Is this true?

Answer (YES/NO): NO